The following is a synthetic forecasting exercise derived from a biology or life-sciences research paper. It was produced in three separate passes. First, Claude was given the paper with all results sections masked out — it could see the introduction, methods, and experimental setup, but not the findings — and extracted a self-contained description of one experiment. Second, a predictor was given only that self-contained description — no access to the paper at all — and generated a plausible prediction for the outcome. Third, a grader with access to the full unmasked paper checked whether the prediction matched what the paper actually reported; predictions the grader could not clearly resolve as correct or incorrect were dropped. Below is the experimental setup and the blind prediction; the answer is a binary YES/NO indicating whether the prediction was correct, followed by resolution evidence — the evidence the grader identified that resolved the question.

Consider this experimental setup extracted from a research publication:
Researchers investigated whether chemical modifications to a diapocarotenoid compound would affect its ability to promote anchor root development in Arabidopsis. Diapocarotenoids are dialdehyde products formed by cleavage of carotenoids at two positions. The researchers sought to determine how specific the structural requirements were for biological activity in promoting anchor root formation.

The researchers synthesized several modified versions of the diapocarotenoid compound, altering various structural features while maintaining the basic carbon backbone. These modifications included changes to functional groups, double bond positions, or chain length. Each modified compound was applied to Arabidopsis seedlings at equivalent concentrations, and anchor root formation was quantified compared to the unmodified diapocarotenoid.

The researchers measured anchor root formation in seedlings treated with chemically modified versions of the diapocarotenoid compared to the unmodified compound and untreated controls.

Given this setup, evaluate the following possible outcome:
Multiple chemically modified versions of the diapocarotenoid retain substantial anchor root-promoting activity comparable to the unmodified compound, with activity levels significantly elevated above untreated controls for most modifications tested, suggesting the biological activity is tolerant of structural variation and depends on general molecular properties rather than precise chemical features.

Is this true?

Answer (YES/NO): NO